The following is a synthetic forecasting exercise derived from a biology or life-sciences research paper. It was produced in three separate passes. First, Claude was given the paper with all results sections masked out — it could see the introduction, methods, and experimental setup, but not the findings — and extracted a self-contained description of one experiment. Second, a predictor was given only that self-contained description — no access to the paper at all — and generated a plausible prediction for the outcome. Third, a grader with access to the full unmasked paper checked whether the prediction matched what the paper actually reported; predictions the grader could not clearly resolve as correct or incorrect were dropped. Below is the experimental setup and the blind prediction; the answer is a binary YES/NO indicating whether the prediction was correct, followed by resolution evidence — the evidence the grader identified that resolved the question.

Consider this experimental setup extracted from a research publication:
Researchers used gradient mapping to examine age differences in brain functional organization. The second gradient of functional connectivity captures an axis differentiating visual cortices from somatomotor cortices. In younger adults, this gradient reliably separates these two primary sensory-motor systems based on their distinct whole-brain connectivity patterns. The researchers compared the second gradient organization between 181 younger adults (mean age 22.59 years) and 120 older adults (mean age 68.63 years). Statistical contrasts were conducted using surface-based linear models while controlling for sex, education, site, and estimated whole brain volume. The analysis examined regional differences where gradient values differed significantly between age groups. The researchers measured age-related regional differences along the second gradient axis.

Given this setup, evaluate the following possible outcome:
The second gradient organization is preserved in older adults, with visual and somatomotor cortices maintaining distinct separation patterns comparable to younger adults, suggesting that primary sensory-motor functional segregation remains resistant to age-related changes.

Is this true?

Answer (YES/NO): NO